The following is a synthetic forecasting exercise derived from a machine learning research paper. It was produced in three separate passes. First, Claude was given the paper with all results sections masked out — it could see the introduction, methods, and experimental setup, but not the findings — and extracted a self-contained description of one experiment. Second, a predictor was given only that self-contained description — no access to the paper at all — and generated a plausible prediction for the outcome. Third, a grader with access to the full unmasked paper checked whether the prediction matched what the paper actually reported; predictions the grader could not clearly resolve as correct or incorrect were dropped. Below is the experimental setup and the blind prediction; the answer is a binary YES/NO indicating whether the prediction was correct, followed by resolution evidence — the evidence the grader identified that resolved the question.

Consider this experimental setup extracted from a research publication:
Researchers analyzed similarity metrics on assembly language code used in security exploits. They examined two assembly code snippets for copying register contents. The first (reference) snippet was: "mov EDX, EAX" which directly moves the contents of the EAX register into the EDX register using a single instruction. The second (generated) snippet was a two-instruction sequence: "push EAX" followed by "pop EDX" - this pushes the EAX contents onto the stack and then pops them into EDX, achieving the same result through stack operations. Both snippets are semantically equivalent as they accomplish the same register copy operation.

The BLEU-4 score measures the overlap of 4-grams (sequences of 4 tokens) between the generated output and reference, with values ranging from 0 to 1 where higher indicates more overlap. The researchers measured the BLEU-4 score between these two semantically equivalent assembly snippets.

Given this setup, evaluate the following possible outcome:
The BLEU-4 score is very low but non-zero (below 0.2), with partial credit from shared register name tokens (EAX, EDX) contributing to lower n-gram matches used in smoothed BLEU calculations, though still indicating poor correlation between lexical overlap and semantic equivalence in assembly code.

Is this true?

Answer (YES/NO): YES